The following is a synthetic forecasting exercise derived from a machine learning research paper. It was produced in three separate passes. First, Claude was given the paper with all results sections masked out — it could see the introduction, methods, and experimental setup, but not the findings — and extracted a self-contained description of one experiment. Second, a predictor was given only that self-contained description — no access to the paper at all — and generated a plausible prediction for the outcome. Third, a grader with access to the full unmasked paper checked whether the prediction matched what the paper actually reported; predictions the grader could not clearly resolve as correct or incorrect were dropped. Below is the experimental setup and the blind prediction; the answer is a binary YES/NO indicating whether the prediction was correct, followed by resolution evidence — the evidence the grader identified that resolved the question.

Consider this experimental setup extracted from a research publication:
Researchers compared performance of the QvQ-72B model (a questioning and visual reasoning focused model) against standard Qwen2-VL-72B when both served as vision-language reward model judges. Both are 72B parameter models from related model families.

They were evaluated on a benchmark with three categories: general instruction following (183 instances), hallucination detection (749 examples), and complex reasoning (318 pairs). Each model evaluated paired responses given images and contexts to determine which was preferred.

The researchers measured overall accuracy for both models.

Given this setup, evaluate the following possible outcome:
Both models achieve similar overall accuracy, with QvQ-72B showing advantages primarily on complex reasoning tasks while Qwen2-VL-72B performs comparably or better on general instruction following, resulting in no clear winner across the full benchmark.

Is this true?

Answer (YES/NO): NO